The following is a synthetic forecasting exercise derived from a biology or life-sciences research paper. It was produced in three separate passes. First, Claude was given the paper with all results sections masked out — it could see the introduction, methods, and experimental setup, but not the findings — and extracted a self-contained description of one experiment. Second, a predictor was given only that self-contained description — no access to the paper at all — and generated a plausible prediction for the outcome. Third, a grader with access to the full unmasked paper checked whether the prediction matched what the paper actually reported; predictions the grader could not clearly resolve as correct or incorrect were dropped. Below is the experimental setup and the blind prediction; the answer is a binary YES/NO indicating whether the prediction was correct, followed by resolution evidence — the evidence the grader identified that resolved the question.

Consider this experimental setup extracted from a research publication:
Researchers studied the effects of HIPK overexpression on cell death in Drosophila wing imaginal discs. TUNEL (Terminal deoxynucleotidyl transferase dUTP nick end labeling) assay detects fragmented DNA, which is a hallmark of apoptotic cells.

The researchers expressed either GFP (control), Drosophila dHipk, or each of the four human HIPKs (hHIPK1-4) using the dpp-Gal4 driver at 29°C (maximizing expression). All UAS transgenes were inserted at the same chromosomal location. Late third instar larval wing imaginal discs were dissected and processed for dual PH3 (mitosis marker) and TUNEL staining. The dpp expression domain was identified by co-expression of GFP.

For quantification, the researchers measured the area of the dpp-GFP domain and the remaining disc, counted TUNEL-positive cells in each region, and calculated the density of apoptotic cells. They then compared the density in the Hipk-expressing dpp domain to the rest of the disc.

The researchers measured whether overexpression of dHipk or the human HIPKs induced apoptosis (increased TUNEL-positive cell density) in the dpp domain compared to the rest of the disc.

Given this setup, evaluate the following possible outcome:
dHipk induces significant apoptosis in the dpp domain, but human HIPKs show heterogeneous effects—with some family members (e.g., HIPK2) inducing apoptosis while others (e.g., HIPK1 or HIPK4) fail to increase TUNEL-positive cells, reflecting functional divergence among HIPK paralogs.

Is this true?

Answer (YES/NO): NO